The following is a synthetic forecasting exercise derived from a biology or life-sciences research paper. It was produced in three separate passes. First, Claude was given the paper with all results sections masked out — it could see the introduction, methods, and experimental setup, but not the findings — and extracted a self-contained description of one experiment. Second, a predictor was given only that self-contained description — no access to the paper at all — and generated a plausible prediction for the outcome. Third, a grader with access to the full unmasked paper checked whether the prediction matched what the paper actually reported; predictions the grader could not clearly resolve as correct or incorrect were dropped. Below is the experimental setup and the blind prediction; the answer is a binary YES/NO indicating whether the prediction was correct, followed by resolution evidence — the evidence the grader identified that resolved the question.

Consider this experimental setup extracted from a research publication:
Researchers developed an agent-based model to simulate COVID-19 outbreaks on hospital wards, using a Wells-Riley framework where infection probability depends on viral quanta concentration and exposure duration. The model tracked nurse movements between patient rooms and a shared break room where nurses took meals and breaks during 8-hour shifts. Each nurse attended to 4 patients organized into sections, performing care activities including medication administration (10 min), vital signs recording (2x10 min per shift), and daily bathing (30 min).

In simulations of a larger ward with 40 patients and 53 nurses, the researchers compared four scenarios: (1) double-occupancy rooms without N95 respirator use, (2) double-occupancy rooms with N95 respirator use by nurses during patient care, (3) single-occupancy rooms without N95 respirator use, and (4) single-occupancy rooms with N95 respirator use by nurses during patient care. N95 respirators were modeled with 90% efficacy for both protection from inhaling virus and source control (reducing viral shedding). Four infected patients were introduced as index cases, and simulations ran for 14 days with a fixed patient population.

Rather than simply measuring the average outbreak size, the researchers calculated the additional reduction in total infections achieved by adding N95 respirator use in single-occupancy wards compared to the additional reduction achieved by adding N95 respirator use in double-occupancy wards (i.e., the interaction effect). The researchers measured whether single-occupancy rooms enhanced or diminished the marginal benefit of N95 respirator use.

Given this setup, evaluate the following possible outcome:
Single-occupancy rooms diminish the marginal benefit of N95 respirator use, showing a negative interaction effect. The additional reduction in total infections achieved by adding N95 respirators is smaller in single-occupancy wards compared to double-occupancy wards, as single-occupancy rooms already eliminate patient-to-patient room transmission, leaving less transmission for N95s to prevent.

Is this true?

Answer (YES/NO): NO